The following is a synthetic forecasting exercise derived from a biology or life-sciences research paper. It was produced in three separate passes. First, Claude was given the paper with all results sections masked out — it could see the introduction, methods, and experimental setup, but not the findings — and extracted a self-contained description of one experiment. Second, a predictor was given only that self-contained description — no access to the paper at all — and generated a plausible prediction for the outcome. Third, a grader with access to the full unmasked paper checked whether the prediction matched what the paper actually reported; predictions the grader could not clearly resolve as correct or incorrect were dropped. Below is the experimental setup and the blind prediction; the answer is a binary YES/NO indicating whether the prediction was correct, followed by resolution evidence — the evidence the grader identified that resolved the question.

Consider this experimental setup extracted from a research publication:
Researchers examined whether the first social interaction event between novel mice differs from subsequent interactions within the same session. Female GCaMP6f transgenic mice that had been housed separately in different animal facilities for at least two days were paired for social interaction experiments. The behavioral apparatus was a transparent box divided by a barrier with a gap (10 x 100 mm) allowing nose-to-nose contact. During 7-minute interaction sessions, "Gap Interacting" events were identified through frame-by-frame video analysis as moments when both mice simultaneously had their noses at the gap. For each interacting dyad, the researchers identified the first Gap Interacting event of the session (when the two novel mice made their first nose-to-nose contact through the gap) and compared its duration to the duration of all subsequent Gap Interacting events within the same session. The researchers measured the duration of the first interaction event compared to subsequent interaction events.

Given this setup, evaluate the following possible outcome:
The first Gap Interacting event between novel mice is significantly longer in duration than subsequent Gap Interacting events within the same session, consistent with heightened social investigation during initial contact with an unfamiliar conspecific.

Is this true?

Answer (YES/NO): YES